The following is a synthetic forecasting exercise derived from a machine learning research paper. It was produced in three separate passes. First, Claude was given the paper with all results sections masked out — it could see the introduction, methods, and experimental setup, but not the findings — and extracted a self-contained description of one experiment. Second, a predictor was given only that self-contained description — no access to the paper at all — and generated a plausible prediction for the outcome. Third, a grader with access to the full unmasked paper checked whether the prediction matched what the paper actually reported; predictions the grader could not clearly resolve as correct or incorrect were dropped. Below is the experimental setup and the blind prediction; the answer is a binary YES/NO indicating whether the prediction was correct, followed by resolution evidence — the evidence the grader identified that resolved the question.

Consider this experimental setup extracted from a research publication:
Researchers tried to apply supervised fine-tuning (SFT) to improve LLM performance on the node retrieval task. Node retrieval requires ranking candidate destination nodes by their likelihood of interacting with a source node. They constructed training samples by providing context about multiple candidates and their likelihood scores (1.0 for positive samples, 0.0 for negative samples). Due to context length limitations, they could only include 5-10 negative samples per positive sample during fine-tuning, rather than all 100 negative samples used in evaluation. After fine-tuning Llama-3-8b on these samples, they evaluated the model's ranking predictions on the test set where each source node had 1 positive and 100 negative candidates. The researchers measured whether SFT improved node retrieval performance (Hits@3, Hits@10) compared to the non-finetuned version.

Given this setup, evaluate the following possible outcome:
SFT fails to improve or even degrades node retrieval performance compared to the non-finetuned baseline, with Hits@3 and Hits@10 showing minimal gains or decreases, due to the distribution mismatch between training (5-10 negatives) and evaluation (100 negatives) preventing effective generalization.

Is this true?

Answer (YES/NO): YES